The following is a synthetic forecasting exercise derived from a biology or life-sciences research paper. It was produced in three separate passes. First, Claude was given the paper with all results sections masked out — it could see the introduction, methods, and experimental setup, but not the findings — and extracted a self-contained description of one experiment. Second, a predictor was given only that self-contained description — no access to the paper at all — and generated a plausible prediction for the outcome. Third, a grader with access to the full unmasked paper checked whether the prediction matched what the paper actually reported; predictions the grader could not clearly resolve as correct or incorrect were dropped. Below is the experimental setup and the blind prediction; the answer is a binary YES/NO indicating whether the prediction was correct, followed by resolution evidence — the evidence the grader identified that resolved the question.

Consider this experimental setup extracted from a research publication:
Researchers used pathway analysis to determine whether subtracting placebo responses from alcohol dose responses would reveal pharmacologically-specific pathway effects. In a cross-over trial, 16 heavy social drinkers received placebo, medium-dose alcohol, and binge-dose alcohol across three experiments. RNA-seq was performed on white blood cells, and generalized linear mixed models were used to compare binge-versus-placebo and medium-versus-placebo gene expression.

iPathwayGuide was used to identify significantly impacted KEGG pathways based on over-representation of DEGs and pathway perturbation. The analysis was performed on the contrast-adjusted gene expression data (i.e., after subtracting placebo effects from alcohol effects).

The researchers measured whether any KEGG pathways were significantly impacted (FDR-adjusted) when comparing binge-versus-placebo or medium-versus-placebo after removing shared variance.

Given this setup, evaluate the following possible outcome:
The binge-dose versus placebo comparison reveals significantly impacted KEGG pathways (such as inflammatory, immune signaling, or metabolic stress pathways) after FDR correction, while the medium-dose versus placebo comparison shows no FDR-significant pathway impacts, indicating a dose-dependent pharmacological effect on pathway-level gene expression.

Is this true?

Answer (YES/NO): NO